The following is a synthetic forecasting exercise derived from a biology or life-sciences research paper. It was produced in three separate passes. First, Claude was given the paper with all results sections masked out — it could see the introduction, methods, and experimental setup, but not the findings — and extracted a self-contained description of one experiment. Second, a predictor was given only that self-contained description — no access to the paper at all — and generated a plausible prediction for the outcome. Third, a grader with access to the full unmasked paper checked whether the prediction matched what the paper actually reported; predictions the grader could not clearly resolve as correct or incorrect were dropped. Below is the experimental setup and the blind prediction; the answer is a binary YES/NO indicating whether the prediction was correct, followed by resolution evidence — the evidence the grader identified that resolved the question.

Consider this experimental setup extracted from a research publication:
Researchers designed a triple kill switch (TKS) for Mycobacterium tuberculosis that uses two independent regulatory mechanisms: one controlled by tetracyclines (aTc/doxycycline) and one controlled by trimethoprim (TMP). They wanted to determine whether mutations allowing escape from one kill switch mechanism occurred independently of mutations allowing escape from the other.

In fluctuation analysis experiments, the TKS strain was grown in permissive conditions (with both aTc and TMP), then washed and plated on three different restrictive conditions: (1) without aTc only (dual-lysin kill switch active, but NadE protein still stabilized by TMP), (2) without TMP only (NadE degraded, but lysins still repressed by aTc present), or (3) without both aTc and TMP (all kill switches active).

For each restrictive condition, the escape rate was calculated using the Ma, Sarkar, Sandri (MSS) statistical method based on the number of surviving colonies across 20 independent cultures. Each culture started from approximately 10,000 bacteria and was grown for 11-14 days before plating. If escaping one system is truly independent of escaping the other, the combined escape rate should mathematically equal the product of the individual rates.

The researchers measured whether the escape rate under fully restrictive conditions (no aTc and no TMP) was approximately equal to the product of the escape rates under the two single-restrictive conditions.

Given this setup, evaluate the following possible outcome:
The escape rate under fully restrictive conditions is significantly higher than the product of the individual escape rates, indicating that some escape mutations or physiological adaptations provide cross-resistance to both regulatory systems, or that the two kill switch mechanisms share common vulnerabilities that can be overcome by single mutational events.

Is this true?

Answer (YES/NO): NO